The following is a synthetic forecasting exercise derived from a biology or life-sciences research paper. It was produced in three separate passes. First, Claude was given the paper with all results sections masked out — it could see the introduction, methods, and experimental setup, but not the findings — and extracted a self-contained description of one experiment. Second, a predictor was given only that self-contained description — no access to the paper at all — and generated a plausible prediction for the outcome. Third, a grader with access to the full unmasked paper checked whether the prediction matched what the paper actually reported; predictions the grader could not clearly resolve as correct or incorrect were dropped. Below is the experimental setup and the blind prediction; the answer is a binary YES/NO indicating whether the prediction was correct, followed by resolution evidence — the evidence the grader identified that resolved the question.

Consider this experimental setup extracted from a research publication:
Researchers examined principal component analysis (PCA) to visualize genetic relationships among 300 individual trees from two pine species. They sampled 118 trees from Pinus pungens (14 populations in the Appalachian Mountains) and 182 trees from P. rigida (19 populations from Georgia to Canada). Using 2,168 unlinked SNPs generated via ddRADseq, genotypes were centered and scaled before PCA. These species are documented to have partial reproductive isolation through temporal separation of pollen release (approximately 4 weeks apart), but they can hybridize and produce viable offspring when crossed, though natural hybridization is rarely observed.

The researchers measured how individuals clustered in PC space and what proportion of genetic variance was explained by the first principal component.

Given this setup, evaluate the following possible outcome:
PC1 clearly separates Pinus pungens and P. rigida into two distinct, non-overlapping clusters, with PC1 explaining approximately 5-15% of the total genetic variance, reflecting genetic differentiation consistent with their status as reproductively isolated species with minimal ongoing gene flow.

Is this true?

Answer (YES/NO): NO